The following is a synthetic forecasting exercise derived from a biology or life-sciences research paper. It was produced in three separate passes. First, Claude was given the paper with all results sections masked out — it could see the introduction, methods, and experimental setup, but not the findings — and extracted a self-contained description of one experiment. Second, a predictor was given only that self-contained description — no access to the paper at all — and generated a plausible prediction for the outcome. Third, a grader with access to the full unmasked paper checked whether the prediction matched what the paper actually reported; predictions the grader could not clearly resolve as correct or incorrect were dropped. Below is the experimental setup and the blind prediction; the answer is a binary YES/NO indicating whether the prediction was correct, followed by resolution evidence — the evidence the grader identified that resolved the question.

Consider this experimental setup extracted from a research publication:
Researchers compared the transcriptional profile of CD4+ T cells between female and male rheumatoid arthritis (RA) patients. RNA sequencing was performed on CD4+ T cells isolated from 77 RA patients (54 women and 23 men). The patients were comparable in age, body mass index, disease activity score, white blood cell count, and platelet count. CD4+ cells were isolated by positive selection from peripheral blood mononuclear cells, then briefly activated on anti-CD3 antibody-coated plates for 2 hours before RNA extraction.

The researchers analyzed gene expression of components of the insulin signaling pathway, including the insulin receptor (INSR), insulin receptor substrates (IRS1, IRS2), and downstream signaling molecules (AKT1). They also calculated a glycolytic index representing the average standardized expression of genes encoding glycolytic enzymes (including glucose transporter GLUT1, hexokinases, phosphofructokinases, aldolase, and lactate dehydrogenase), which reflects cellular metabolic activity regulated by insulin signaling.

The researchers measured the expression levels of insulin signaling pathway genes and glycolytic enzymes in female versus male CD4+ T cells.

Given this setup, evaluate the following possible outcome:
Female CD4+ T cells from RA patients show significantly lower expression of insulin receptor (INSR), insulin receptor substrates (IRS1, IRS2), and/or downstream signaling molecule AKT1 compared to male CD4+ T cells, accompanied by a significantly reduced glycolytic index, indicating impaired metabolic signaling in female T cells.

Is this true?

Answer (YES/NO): YES